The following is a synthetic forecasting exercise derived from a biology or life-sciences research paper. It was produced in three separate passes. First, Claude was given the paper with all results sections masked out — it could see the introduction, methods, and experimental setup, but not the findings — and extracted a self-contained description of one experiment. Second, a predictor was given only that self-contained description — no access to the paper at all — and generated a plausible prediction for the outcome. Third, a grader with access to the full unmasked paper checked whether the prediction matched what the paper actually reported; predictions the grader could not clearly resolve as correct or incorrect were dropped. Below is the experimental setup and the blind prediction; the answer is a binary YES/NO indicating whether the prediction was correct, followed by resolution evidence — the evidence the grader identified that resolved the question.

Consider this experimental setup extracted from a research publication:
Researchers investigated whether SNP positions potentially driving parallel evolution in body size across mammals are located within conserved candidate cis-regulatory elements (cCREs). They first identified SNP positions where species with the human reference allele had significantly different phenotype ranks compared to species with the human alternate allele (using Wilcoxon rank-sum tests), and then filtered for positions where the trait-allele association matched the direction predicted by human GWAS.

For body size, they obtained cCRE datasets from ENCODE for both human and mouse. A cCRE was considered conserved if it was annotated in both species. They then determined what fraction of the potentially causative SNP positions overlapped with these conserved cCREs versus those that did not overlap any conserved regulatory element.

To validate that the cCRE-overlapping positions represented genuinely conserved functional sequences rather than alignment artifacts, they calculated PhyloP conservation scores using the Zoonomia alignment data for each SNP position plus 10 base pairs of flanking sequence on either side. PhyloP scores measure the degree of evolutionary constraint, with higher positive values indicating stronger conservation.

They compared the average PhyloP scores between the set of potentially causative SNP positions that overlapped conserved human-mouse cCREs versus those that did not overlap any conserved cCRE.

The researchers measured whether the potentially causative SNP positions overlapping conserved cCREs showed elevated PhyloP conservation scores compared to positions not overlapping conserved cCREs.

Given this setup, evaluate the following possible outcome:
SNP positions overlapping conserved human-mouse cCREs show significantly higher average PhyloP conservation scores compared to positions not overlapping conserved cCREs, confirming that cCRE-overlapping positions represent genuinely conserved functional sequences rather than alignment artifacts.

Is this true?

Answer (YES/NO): YES